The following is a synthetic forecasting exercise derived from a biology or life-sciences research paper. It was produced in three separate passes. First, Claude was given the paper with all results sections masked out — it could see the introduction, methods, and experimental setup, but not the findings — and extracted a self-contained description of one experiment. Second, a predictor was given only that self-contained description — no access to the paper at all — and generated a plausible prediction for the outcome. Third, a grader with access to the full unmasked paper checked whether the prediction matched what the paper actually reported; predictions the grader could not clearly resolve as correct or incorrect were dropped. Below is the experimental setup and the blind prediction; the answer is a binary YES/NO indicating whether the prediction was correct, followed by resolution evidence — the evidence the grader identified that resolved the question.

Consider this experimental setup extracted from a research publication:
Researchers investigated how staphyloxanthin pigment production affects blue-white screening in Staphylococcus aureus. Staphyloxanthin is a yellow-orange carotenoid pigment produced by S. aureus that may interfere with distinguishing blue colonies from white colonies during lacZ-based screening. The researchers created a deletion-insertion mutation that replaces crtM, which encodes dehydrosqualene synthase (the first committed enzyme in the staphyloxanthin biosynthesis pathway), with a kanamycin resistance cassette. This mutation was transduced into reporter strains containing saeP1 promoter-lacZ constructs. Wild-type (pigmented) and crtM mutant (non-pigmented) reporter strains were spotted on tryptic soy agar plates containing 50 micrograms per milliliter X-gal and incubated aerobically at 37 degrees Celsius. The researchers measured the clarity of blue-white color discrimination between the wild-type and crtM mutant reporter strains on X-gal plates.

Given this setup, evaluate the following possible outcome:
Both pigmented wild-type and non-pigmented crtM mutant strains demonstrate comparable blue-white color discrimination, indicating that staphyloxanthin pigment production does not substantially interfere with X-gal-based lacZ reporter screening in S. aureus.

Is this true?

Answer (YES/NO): NO